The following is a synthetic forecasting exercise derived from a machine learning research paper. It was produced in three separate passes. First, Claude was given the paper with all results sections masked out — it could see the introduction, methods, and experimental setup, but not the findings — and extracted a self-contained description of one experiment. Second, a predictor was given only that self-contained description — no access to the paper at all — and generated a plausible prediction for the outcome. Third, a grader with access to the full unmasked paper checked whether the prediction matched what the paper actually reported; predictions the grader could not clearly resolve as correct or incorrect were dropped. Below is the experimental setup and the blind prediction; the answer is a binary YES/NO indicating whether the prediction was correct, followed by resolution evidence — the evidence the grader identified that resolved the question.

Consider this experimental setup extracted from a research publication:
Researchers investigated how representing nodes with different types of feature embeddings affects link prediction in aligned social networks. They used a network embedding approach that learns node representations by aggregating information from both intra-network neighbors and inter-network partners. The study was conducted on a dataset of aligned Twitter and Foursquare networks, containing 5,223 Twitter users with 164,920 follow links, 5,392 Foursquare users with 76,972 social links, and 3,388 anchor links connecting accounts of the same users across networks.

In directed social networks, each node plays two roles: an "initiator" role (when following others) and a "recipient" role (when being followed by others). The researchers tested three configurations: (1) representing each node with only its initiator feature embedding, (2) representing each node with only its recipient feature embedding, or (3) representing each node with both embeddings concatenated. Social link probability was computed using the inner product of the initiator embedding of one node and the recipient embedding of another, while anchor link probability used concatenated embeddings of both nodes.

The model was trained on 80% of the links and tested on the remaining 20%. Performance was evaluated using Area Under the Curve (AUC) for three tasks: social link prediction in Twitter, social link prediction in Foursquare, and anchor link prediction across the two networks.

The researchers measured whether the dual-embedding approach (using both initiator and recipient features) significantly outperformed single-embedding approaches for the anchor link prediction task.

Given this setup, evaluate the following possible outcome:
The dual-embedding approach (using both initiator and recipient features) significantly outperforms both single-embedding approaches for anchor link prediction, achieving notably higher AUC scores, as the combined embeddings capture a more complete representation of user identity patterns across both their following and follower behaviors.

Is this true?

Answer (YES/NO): YES